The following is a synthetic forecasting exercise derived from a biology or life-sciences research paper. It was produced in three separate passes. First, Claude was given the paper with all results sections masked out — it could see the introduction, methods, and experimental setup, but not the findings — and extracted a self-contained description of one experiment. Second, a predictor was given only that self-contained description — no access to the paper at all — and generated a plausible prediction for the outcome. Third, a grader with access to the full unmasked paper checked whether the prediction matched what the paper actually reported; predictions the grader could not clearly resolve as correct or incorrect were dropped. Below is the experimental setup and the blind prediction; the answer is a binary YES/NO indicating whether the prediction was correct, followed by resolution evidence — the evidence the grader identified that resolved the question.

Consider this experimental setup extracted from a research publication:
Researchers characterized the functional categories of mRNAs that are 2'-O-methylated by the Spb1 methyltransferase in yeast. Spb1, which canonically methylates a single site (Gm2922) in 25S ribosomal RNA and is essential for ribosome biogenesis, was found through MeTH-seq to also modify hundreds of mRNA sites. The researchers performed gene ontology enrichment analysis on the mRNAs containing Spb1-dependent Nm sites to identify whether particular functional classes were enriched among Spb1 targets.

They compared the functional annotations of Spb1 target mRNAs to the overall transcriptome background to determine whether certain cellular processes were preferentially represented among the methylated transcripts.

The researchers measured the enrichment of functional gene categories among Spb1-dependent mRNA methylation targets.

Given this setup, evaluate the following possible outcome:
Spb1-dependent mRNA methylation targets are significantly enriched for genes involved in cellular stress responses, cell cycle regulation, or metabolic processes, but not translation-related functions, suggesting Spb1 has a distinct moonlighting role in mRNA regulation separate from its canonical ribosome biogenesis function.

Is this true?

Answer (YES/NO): NO